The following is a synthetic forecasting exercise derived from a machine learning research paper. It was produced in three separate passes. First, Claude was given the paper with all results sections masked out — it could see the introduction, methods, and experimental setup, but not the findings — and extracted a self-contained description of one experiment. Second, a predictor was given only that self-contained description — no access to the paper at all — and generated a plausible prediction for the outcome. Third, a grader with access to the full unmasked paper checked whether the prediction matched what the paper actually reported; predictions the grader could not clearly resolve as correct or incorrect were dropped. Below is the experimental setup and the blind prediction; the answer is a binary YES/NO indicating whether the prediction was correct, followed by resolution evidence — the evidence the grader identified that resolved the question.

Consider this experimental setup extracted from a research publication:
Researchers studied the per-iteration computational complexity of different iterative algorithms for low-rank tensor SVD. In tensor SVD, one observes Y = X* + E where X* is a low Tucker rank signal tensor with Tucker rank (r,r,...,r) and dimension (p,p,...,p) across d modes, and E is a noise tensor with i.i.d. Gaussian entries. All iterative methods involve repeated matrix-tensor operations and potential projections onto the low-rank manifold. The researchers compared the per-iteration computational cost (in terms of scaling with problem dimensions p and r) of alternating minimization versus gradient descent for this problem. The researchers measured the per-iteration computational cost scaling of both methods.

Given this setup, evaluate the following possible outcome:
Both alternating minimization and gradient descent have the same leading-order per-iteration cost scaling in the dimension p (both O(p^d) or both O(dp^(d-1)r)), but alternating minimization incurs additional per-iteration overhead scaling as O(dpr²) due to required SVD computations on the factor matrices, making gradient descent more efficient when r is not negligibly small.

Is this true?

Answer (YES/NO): NO